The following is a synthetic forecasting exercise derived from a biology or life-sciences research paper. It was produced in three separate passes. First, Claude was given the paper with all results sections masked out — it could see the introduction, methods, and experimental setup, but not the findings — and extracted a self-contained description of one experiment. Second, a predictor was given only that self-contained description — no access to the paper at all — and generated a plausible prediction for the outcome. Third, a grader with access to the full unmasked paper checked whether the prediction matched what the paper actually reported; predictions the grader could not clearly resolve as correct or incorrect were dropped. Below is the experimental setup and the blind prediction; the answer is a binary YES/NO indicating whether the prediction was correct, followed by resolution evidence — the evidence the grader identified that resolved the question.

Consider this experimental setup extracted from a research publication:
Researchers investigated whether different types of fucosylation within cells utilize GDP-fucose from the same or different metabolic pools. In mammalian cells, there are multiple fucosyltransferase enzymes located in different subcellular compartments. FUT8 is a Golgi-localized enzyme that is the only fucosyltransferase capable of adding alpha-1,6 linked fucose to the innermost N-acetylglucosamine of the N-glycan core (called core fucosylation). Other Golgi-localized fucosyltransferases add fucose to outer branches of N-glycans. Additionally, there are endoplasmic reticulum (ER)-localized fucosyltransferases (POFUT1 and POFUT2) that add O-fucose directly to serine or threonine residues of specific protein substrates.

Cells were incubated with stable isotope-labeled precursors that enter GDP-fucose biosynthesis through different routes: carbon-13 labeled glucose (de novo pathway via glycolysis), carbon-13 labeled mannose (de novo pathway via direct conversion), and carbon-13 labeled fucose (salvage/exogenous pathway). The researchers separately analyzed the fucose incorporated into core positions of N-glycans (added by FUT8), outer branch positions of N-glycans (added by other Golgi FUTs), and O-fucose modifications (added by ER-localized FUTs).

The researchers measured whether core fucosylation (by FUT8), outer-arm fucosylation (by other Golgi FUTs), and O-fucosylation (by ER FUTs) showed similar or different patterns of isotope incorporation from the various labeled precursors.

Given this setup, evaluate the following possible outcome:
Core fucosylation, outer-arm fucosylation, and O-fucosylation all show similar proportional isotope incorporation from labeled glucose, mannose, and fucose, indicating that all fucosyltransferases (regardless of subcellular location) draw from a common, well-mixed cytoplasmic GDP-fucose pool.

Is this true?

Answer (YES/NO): NO